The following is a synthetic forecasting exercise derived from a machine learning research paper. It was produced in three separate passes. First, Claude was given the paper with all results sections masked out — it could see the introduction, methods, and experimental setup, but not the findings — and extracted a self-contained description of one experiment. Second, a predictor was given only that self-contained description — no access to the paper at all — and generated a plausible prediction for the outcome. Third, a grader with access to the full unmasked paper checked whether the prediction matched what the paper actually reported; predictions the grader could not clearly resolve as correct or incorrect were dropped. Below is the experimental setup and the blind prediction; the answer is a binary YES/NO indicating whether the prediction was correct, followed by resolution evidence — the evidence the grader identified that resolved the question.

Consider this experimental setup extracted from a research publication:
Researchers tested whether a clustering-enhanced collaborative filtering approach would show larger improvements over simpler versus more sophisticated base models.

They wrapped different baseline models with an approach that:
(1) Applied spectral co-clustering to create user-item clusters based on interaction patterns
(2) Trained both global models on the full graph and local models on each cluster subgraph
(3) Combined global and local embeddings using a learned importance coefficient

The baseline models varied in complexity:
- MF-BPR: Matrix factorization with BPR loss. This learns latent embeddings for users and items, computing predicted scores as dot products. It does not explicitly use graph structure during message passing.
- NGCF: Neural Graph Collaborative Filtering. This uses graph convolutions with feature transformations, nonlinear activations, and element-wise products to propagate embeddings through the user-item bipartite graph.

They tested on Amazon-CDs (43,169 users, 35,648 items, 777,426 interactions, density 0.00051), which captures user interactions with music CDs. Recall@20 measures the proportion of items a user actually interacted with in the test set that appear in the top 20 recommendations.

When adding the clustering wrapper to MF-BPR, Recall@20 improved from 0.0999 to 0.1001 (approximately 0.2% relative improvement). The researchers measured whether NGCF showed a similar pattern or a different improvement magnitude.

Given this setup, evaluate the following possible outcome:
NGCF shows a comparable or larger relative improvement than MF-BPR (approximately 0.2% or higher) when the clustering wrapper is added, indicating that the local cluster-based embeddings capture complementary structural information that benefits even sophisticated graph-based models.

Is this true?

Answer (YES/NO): YES